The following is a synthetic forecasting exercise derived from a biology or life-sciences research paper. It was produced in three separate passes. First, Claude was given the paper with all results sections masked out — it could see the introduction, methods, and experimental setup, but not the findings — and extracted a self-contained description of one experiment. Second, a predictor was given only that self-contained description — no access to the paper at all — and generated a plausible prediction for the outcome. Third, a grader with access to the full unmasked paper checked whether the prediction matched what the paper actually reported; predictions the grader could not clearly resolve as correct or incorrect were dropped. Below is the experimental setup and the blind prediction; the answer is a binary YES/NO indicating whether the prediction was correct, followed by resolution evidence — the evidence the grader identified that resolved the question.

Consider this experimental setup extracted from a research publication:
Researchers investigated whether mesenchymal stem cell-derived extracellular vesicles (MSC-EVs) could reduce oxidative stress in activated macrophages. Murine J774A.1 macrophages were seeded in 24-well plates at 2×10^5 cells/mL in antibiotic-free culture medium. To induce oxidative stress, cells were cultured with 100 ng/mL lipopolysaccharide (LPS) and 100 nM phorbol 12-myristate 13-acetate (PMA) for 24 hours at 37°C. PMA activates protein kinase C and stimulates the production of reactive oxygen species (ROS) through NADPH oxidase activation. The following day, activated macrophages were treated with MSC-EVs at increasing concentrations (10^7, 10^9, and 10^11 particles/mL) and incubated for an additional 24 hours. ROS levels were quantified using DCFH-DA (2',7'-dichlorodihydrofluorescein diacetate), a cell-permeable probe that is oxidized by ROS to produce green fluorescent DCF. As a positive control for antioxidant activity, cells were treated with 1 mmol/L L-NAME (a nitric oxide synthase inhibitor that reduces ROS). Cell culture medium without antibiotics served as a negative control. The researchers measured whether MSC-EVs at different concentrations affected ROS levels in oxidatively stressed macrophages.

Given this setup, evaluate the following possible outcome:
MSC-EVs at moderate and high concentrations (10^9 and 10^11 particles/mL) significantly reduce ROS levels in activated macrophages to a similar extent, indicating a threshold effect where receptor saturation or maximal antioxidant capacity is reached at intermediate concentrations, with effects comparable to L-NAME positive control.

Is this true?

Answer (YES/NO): NO